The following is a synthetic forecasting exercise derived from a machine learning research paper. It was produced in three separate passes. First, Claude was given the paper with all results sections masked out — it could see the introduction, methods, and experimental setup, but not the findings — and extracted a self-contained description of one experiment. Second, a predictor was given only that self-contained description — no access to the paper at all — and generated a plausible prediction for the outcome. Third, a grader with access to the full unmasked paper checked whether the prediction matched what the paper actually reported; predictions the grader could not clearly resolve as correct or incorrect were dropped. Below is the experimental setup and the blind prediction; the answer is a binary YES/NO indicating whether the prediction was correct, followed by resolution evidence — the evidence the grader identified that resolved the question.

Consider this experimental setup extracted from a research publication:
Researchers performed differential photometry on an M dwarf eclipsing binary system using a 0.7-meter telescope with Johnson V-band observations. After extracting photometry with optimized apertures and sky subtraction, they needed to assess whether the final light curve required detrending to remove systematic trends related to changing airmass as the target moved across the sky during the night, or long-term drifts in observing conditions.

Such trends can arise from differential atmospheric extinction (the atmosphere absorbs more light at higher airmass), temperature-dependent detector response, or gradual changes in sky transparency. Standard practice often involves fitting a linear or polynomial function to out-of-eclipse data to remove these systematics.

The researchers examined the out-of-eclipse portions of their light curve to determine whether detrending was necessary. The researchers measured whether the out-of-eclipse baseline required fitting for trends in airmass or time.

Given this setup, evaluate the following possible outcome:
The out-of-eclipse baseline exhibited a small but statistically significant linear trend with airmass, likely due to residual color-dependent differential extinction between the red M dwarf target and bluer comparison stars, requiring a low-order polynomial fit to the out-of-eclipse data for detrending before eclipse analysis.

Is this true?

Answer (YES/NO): NO